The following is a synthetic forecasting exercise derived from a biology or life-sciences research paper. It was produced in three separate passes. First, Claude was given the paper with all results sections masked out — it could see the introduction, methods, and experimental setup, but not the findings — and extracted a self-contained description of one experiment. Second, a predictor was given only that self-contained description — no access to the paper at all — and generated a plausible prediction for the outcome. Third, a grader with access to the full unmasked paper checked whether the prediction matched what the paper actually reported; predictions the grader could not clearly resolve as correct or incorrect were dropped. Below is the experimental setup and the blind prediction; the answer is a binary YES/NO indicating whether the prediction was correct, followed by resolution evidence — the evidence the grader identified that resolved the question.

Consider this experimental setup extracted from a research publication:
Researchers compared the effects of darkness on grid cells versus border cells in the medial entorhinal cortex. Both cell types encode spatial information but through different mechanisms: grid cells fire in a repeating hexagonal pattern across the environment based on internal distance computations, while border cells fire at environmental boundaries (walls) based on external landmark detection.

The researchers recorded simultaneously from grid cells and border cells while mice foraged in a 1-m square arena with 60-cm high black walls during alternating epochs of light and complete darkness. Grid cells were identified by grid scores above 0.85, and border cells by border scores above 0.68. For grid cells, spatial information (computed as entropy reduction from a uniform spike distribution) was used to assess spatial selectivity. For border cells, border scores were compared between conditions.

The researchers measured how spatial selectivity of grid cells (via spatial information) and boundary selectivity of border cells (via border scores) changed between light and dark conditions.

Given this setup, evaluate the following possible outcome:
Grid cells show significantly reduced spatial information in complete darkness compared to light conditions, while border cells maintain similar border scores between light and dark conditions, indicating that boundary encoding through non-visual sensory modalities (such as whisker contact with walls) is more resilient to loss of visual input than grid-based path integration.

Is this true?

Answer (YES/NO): NO